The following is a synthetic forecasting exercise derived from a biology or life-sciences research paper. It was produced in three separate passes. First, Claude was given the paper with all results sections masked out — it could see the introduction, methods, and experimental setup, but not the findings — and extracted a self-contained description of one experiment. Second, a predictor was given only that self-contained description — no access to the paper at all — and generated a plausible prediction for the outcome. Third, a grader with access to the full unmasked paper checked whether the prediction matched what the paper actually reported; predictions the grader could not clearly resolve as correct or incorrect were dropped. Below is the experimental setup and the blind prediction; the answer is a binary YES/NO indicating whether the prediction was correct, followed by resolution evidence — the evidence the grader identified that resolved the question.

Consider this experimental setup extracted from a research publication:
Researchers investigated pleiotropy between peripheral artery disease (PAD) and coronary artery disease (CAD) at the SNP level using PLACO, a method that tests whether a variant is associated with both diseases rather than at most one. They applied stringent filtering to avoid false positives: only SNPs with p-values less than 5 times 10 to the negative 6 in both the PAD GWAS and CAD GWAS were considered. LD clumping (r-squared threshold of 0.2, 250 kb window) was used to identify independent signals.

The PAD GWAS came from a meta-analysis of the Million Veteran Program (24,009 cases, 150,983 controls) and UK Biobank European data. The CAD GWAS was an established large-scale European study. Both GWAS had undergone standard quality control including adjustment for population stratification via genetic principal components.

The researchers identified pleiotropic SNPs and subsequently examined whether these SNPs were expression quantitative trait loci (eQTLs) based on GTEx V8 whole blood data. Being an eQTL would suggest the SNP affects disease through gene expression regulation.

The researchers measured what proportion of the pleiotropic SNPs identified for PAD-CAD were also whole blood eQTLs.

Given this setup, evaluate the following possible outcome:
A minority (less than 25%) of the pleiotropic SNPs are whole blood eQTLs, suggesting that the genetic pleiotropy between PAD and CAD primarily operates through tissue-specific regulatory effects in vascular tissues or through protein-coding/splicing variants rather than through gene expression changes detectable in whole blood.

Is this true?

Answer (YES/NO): NO